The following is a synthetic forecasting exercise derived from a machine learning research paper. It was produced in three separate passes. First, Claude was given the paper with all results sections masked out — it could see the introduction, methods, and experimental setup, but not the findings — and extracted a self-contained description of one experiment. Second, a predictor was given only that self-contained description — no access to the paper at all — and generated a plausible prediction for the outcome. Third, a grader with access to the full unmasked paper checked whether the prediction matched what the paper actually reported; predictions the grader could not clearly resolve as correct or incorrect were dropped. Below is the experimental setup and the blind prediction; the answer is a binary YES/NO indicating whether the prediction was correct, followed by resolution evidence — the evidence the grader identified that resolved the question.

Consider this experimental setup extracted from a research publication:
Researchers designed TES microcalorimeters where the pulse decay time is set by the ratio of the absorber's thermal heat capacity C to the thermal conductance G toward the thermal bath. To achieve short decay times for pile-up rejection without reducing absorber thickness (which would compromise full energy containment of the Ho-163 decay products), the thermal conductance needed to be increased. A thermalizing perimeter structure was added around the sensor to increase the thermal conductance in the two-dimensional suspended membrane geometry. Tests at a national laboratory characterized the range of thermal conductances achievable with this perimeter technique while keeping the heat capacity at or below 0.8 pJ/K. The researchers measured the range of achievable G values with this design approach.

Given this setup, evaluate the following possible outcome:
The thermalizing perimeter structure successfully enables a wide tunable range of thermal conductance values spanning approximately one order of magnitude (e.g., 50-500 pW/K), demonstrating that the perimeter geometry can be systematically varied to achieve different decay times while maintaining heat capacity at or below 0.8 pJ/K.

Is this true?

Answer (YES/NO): NO